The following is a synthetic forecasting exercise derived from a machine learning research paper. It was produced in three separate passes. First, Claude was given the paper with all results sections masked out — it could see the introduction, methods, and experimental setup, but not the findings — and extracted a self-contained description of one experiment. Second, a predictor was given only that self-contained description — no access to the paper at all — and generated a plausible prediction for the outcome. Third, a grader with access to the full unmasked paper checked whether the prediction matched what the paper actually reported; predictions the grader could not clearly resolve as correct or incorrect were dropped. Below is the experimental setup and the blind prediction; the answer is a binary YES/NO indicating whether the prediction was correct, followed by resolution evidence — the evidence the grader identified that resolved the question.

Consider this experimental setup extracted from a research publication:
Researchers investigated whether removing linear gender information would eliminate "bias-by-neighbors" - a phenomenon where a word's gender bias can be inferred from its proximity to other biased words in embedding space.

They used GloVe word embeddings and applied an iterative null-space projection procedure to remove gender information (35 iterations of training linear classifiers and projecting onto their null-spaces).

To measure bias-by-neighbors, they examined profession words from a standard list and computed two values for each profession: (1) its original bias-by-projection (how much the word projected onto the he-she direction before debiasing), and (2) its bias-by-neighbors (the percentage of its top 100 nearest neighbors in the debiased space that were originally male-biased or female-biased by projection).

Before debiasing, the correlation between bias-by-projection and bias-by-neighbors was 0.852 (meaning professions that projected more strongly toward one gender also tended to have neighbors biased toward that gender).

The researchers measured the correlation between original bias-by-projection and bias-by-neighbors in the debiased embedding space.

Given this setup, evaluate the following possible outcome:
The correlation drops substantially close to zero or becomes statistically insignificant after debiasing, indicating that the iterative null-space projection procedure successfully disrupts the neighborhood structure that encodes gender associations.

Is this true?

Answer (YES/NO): NO